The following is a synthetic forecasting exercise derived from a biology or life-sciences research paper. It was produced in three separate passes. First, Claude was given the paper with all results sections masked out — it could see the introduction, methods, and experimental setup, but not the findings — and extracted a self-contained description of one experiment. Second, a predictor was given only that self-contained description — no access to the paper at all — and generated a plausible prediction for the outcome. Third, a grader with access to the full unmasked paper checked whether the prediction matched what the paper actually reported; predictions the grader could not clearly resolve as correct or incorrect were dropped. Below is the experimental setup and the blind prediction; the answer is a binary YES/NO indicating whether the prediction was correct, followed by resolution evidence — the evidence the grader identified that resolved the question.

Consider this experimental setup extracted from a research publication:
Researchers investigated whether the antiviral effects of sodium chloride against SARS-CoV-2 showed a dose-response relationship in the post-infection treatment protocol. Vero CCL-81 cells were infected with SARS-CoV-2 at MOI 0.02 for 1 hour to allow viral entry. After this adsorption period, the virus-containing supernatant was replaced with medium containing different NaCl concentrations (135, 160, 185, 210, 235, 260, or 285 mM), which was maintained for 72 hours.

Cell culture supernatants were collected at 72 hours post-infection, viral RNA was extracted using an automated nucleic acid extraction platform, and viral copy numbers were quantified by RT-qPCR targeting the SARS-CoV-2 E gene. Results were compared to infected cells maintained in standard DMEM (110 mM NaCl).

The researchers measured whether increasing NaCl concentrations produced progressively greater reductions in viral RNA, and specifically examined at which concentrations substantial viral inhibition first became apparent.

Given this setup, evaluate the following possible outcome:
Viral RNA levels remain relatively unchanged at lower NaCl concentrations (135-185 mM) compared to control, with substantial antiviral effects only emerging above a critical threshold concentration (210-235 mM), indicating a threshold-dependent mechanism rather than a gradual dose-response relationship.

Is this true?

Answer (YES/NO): NO